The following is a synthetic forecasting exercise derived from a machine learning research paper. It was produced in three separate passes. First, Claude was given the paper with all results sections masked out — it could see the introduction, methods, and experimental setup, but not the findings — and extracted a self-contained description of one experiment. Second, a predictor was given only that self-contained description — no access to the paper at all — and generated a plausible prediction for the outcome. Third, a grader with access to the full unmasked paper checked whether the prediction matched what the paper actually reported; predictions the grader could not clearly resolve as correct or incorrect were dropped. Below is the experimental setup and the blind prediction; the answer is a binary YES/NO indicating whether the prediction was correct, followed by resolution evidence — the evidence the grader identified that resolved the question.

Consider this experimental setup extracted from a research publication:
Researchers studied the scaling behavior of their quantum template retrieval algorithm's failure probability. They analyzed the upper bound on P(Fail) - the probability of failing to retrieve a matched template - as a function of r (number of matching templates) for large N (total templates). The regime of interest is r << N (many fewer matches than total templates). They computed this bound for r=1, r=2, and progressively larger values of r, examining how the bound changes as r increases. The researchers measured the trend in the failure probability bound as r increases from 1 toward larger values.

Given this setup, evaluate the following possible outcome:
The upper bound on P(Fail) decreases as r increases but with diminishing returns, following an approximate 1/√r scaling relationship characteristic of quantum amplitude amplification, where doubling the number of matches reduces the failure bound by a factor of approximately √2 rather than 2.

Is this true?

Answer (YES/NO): NO